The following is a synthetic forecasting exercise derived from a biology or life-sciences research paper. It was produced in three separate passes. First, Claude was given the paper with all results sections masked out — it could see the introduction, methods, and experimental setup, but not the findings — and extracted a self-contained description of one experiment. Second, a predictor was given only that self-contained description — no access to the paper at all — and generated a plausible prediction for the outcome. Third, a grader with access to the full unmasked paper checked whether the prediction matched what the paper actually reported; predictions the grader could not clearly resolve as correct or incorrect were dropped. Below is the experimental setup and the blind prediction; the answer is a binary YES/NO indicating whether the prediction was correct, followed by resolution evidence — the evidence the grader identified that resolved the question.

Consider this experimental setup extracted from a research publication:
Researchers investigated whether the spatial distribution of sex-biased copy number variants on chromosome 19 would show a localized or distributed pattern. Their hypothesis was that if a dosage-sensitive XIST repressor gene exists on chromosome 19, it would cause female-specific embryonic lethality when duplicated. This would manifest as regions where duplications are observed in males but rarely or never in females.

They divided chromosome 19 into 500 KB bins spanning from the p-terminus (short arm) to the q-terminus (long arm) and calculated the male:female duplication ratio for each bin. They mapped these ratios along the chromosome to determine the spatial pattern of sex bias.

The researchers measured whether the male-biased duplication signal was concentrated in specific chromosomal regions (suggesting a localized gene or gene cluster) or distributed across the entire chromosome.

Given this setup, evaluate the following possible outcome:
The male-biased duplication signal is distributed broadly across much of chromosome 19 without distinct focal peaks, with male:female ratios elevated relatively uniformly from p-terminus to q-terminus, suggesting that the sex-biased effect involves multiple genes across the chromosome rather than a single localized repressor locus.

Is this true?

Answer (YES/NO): NO